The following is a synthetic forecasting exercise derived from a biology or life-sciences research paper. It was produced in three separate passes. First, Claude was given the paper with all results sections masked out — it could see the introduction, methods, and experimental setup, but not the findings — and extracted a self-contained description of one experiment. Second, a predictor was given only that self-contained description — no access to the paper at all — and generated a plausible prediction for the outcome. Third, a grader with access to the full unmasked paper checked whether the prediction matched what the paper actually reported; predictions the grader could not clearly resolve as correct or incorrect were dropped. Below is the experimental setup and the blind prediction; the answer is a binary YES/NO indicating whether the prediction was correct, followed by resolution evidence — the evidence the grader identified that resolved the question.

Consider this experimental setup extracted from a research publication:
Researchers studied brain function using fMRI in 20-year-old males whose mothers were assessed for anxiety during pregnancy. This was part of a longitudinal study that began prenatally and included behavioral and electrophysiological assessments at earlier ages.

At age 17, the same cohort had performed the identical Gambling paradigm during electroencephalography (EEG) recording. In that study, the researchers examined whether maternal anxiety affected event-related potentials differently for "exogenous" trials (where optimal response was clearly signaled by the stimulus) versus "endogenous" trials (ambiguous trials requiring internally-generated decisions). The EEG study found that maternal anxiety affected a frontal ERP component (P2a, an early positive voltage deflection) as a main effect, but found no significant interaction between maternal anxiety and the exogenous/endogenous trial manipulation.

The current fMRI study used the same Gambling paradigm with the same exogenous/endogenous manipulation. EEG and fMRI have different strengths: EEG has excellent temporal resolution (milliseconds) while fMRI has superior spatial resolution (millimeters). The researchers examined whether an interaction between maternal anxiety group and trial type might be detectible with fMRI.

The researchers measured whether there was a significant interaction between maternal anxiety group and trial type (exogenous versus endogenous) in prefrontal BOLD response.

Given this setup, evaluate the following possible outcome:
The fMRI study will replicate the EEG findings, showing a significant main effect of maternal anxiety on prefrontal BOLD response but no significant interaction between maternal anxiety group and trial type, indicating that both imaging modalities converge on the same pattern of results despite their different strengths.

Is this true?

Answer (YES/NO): NO